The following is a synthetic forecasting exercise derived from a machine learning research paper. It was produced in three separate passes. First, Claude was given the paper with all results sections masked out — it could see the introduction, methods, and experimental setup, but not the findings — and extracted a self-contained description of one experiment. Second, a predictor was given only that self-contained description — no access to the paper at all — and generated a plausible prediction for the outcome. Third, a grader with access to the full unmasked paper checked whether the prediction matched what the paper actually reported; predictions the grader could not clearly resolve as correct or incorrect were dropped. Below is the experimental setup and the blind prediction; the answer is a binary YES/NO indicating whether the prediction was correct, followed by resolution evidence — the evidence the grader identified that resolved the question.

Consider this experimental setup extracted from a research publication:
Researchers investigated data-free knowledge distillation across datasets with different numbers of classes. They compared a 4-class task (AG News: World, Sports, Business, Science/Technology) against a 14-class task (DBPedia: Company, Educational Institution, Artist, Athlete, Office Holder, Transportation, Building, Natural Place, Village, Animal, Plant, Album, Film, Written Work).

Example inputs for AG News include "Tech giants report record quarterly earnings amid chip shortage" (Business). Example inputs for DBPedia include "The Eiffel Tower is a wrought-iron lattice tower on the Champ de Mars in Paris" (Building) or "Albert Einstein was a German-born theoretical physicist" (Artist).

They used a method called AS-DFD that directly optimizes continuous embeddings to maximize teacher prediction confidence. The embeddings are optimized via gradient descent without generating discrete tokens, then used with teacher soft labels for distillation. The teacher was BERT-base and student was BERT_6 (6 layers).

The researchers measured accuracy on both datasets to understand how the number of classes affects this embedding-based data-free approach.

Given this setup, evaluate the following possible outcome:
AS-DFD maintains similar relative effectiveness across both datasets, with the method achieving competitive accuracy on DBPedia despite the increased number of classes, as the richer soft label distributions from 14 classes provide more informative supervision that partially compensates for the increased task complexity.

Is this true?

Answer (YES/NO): NO